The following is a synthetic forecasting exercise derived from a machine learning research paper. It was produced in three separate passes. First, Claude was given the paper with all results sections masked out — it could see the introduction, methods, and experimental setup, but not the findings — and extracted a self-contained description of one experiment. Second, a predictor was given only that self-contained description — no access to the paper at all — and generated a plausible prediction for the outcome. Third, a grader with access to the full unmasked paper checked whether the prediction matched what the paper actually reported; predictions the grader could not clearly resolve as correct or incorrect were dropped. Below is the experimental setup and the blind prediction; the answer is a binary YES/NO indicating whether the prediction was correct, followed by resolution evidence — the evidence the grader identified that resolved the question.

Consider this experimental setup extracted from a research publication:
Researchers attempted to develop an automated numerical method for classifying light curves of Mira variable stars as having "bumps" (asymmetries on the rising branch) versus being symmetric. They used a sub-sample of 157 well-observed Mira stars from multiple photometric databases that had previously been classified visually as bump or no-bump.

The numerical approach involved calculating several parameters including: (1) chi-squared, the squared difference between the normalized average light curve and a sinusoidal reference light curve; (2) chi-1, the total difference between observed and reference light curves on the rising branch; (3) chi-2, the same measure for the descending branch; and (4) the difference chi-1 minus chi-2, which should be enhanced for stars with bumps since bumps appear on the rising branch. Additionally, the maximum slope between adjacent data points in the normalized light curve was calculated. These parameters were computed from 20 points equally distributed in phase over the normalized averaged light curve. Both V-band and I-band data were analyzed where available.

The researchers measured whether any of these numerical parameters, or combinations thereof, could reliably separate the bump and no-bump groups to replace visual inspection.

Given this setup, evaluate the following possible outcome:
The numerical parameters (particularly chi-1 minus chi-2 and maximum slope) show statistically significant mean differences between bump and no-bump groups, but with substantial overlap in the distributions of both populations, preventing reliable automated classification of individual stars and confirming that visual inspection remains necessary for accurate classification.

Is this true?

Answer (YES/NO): NO